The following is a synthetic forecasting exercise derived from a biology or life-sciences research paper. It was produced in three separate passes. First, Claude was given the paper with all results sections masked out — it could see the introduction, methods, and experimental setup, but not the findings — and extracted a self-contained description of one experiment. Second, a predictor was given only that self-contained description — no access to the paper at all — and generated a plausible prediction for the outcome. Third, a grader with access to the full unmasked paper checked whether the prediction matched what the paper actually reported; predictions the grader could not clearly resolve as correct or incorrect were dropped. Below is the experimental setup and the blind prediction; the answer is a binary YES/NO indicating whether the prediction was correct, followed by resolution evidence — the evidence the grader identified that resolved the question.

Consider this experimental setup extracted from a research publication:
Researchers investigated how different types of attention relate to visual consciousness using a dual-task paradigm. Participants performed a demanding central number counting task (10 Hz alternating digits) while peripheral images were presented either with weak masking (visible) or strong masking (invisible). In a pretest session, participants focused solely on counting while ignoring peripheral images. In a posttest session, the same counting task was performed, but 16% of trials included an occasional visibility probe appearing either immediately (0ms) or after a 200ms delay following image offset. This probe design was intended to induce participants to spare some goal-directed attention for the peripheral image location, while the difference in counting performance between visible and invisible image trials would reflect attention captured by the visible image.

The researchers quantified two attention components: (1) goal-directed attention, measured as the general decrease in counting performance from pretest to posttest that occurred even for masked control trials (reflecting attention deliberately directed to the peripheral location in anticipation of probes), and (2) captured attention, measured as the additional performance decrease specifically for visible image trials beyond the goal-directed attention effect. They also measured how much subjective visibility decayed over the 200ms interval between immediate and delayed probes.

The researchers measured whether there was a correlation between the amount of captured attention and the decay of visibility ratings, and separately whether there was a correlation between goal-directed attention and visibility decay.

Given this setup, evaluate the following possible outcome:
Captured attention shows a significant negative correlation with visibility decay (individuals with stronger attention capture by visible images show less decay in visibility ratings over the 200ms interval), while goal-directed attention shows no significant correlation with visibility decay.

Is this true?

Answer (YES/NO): YES